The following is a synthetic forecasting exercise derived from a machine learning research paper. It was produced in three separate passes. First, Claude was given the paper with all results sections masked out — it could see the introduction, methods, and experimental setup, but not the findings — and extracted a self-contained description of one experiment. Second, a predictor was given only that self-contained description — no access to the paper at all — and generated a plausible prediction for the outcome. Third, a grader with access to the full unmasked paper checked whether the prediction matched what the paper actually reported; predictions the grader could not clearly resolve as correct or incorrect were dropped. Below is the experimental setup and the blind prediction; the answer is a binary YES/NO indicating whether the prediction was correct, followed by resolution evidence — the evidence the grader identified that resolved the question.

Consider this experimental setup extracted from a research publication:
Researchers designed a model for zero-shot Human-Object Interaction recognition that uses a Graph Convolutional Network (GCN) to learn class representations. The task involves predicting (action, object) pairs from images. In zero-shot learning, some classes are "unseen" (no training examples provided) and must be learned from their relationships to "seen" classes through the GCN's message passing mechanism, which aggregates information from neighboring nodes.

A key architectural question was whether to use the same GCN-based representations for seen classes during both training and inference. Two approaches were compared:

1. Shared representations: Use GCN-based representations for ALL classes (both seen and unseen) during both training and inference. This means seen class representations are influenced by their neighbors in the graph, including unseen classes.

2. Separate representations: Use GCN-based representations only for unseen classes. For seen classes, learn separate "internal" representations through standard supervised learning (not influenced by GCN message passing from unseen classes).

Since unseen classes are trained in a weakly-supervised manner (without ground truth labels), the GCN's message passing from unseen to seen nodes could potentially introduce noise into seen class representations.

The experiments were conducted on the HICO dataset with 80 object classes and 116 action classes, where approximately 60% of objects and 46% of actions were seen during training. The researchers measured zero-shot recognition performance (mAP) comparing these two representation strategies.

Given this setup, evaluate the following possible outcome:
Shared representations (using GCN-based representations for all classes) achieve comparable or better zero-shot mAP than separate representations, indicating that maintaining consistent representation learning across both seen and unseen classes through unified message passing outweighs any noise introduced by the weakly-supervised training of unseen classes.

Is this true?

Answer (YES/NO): NO